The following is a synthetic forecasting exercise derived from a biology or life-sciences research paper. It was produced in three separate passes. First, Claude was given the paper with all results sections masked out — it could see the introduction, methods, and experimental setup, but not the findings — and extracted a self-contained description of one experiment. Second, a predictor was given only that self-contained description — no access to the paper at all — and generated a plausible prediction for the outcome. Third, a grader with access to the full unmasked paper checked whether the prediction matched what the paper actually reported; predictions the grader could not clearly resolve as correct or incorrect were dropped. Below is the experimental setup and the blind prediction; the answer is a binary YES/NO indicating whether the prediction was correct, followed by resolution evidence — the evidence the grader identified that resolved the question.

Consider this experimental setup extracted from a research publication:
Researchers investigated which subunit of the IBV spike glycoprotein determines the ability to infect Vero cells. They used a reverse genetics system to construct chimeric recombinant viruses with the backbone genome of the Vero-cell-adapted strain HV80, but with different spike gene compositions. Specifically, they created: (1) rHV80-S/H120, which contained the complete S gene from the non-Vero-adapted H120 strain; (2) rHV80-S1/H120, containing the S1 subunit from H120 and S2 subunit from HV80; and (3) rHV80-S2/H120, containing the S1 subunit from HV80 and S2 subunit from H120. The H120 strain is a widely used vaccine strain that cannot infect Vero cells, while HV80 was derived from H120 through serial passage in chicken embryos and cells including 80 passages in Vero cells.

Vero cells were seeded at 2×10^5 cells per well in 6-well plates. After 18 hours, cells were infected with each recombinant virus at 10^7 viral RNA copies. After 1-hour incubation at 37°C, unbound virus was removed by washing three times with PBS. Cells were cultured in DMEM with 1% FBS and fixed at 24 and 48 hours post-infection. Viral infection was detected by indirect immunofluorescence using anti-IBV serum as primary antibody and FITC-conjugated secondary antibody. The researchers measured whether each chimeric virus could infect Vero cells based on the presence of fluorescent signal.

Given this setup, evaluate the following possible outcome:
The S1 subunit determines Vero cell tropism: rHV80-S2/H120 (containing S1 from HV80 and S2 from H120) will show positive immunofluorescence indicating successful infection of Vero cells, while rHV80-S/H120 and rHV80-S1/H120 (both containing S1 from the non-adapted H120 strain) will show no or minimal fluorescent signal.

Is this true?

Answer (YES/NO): NO